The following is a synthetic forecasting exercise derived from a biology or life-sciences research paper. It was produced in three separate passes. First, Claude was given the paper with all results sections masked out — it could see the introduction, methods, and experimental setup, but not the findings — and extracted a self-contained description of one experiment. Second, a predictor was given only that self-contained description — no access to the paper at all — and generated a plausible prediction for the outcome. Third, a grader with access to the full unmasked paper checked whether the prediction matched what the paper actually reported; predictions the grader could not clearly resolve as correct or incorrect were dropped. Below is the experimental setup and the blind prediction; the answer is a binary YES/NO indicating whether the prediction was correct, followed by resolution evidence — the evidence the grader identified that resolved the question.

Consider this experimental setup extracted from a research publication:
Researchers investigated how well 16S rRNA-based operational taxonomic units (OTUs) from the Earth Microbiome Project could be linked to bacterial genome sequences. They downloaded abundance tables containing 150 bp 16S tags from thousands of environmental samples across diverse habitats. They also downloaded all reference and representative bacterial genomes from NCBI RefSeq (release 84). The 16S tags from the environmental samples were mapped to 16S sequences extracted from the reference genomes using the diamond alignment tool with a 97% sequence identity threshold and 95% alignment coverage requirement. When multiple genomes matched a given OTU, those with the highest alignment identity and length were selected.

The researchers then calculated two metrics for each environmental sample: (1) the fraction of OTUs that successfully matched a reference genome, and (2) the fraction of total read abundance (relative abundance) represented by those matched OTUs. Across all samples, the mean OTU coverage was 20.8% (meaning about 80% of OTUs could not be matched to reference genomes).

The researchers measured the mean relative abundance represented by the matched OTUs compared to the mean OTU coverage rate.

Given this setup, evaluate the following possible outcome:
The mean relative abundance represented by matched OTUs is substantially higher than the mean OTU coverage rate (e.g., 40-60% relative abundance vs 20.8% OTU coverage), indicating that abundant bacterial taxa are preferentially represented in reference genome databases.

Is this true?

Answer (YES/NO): YES